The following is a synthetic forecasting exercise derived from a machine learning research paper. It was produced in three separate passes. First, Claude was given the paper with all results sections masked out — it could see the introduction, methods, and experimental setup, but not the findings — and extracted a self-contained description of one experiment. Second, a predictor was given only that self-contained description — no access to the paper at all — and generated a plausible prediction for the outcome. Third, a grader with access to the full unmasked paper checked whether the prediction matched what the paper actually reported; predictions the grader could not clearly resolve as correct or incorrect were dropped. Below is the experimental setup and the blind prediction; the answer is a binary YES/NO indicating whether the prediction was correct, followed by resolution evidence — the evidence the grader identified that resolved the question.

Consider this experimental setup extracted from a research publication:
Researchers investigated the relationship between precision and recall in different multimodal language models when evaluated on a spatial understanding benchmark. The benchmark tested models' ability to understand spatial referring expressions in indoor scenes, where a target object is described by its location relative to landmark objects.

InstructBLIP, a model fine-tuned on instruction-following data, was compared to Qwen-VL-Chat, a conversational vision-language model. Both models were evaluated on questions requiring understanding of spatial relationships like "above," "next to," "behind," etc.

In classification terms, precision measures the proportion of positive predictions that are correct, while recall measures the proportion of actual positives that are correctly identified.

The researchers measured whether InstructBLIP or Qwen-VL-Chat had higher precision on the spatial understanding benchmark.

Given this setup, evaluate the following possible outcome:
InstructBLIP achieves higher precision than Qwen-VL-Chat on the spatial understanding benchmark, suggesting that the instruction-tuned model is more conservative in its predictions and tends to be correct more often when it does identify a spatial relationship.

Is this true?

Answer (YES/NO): NO